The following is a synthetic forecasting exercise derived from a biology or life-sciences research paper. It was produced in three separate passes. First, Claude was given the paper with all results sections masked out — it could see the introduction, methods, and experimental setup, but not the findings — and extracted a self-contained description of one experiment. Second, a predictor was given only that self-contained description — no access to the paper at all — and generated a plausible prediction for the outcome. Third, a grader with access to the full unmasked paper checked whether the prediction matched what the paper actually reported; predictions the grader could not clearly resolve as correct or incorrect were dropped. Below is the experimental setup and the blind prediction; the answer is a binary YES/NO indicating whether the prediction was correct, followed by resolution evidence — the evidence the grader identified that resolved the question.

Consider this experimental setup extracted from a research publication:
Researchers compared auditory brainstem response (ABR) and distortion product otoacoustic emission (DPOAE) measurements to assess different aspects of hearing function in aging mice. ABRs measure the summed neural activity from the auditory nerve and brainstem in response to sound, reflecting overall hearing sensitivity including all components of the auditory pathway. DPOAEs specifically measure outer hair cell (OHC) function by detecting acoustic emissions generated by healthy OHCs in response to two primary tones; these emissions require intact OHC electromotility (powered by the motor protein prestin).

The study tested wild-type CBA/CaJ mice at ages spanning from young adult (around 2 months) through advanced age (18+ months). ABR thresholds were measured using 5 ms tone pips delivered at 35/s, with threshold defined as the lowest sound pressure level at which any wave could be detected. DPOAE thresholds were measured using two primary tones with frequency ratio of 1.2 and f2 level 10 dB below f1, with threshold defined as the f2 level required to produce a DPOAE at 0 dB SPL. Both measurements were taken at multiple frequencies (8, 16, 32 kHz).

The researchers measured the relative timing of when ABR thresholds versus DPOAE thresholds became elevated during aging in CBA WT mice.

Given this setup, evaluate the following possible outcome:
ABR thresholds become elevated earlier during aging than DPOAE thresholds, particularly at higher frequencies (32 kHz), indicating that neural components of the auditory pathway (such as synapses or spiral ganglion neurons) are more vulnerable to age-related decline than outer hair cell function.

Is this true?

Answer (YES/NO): YES